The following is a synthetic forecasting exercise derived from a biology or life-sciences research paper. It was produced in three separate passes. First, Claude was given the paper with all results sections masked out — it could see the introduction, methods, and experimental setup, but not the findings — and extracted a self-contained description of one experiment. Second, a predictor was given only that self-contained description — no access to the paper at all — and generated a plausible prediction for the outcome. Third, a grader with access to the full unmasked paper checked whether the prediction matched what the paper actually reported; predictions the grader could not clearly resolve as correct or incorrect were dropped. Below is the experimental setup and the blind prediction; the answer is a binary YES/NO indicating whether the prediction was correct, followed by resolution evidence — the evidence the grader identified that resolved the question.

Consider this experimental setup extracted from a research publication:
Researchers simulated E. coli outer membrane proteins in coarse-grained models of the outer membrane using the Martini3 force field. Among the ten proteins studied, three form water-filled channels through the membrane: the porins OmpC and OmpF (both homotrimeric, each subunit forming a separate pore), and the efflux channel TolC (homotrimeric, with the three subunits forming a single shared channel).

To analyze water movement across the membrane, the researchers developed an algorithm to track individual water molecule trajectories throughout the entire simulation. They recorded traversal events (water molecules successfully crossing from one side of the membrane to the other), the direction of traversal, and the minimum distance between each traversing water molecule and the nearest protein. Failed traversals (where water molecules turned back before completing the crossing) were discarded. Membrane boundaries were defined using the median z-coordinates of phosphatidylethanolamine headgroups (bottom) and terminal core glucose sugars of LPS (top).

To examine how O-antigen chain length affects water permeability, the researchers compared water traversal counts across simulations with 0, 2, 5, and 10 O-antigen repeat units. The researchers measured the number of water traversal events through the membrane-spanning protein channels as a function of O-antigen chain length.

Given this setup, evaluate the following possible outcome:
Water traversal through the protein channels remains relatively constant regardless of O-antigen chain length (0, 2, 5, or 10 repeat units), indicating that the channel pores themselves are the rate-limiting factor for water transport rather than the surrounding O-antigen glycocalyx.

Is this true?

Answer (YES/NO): NO